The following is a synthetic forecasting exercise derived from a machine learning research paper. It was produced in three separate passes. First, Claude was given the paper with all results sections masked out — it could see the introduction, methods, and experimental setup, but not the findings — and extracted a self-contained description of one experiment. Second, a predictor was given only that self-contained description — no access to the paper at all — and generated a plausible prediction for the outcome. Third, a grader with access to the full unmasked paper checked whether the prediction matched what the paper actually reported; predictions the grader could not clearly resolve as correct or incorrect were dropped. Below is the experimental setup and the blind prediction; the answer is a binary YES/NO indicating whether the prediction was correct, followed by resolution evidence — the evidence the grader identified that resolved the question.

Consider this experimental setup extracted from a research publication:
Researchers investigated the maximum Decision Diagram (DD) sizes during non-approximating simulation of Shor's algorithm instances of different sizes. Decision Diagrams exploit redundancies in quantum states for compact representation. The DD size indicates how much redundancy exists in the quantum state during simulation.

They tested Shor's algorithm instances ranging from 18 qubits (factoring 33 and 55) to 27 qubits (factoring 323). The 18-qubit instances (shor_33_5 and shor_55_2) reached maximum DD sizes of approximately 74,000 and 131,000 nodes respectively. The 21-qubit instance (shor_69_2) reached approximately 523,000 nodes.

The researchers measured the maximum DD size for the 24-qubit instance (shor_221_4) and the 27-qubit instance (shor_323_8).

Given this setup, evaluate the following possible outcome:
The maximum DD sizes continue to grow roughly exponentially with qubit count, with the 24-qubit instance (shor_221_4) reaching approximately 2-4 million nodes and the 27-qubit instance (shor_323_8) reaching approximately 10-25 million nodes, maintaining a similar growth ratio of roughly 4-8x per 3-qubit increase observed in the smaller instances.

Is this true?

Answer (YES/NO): NO